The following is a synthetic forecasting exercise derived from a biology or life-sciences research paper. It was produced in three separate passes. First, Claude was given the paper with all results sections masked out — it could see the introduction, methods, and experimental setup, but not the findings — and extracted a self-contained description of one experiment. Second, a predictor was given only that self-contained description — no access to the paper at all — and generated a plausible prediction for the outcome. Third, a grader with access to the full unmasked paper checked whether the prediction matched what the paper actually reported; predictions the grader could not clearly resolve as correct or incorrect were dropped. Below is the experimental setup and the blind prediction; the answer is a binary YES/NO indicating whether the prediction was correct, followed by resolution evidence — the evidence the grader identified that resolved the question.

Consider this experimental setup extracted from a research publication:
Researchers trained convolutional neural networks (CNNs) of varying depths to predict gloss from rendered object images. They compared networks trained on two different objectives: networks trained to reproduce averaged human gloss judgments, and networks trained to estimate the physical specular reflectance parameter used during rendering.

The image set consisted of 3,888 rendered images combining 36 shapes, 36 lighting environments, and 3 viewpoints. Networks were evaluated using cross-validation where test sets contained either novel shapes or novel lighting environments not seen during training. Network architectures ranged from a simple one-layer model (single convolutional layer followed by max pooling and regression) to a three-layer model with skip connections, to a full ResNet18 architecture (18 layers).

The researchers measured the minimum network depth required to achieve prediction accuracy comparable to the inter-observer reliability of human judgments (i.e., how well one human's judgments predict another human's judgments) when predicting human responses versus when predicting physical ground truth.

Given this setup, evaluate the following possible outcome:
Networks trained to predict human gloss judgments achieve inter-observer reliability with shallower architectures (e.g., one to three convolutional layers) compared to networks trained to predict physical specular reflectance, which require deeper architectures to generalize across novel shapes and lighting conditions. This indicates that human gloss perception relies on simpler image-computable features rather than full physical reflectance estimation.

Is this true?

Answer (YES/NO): YES